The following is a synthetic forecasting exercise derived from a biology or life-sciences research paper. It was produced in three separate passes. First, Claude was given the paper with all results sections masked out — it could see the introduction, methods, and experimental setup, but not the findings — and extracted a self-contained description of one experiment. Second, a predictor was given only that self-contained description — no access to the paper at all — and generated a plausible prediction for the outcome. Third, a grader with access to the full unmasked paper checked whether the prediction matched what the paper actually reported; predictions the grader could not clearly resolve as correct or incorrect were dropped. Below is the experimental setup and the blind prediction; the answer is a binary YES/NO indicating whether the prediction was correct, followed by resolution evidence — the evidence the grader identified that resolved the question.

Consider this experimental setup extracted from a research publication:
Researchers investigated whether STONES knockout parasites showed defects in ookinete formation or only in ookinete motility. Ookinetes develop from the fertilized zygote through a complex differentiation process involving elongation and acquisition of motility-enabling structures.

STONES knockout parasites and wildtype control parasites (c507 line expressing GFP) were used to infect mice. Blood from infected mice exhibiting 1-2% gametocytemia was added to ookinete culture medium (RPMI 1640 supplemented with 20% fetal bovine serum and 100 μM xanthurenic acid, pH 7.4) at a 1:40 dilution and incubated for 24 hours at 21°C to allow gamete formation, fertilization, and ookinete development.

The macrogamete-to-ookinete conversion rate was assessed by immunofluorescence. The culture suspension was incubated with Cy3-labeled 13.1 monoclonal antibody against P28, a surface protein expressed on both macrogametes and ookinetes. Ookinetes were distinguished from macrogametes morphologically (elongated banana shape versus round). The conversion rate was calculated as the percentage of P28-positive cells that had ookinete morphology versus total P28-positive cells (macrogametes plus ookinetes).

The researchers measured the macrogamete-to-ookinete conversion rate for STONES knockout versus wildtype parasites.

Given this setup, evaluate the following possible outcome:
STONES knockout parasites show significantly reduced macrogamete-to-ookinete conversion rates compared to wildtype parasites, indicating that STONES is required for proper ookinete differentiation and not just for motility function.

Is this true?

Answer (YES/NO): NO